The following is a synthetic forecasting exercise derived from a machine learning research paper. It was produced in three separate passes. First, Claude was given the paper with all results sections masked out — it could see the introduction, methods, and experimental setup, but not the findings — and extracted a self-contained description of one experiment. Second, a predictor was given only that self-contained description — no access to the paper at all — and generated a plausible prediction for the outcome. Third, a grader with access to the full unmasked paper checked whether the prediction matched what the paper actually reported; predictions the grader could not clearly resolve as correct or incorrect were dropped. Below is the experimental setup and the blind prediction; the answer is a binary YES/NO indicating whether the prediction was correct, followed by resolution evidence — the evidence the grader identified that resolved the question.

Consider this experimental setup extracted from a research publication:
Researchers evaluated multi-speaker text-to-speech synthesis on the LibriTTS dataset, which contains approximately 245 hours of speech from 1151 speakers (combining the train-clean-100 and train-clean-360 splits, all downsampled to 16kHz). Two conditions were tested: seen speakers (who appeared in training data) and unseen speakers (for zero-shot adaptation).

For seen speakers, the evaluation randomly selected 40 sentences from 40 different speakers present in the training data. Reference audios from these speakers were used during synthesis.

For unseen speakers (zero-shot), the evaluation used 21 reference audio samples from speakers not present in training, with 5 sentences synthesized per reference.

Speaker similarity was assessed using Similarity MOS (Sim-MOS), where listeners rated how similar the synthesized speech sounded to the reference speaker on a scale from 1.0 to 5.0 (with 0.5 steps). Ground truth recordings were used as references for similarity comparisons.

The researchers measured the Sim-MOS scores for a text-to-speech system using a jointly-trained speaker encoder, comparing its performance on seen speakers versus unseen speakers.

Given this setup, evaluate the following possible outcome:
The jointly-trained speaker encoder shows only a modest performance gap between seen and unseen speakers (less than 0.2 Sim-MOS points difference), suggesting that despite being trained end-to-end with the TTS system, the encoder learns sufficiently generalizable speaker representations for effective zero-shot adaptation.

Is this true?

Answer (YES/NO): NO